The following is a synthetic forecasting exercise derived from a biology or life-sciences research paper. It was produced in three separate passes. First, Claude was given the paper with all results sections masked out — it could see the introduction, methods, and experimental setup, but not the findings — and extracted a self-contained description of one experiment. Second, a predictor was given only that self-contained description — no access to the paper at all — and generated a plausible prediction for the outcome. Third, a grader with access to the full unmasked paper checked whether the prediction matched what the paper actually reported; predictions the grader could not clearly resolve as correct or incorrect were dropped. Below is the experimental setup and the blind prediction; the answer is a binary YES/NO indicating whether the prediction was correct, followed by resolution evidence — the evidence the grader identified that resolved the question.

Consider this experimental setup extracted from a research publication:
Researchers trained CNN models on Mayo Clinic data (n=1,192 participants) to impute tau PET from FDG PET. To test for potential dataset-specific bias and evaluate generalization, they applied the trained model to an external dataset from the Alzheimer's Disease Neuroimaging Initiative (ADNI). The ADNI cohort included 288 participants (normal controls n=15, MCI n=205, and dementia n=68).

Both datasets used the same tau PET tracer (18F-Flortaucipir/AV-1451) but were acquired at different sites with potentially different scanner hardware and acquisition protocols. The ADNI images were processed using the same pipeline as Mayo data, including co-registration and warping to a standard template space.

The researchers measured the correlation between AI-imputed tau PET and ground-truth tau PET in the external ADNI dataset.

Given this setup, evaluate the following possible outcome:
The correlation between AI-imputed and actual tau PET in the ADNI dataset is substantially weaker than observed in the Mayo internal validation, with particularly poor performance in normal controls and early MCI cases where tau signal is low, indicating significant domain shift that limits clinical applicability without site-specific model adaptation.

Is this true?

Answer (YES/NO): NO